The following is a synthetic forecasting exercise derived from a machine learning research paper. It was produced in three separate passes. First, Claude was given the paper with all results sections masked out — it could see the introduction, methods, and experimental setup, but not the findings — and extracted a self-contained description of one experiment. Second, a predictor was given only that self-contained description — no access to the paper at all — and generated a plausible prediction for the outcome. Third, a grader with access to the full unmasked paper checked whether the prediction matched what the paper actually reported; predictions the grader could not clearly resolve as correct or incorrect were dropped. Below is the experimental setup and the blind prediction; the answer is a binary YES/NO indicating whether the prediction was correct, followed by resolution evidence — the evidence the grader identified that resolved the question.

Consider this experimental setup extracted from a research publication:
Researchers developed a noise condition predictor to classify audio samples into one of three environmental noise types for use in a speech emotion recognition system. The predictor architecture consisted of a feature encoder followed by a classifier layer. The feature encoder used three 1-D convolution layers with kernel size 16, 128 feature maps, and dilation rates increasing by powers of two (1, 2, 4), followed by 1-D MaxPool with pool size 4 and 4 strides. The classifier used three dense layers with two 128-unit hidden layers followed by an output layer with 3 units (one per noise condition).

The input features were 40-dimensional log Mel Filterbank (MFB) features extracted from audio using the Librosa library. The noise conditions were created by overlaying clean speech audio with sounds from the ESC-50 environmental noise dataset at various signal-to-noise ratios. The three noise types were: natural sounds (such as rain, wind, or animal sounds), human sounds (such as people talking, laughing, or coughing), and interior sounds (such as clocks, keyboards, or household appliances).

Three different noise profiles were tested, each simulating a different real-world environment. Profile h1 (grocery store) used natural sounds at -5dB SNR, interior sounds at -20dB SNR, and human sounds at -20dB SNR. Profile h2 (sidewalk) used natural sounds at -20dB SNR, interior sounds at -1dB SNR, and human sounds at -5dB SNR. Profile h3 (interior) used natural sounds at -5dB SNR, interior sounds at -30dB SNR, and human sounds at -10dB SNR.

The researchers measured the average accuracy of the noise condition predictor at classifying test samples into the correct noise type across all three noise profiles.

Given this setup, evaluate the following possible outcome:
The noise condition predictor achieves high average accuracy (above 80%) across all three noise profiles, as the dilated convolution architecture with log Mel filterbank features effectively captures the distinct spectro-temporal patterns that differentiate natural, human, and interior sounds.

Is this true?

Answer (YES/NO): YES